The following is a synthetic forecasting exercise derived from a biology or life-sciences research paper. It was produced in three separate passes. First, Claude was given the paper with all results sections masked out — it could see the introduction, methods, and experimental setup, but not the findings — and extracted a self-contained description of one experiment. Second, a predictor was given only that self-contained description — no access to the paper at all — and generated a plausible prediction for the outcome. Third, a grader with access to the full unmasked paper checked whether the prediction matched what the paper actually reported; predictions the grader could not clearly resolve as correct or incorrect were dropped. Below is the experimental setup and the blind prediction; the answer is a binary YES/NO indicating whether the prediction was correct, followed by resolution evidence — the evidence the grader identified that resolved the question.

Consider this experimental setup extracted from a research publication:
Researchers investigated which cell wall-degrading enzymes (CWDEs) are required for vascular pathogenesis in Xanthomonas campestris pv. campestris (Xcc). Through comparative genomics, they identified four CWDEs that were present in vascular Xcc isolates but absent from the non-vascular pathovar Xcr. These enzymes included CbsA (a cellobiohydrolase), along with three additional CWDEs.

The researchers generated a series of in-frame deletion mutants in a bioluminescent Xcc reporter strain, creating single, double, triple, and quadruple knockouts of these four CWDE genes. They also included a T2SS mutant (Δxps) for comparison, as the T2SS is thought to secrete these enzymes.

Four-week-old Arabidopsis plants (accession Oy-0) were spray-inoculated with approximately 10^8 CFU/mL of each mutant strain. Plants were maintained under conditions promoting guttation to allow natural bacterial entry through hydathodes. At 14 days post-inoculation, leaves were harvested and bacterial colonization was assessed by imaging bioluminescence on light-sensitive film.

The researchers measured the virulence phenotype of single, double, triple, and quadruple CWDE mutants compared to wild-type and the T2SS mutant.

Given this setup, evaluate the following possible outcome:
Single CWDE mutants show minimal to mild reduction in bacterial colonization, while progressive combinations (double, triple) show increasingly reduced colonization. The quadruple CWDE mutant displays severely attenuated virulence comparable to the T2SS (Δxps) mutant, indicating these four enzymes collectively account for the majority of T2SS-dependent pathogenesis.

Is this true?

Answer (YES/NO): NO